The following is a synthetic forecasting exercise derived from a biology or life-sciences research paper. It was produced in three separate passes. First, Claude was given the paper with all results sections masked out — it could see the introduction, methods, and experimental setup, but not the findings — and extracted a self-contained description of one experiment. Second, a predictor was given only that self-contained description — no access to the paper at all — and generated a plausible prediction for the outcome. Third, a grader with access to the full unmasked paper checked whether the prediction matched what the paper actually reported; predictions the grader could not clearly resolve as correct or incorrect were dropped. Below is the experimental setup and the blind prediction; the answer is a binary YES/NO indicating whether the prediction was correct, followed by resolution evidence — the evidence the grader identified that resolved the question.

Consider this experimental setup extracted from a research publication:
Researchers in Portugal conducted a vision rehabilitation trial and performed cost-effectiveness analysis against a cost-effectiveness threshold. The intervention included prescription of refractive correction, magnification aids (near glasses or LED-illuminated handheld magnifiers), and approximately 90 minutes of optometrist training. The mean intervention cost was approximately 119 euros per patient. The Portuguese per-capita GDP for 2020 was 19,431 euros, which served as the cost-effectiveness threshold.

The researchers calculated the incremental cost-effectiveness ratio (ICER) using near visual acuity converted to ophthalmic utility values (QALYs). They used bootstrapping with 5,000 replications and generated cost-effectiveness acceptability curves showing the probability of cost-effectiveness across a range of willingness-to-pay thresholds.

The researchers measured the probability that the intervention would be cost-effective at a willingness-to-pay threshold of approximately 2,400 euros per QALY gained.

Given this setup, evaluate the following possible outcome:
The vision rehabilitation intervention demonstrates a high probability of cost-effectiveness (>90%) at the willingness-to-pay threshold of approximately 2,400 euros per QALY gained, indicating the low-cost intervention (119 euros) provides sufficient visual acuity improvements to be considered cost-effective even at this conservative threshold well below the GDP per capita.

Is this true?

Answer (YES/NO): YES